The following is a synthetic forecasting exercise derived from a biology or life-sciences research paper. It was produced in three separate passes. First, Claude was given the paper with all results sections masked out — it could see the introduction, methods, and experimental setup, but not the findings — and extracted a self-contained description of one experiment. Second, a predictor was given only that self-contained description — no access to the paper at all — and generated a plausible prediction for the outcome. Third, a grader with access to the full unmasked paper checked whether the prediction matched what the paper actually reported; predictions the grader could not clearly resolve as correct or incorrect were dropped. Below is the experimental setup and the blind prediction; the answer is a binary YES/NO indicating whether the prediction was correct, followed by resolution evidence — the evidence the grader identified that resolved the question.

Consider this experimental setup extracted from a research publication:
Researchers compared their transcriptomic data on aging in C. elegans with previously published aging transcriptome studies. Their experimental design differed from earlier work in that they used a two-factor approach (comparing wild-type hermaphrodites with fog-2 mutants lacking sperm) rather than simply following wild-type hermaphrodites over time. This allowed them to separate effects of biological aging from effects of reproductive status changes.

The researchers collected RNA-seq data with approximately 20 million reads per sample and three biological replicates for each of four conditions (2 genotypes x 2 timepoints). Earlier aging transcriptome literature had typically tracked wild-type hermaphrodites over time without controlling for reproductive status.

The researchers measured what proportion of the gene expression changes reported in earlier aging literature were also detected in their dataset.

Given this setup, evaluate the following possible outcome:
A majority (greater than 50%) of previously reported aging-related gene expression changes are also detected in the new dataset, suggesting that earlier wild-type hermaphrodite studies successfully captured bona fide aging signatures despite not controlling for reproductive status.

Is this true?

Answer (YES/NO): NO